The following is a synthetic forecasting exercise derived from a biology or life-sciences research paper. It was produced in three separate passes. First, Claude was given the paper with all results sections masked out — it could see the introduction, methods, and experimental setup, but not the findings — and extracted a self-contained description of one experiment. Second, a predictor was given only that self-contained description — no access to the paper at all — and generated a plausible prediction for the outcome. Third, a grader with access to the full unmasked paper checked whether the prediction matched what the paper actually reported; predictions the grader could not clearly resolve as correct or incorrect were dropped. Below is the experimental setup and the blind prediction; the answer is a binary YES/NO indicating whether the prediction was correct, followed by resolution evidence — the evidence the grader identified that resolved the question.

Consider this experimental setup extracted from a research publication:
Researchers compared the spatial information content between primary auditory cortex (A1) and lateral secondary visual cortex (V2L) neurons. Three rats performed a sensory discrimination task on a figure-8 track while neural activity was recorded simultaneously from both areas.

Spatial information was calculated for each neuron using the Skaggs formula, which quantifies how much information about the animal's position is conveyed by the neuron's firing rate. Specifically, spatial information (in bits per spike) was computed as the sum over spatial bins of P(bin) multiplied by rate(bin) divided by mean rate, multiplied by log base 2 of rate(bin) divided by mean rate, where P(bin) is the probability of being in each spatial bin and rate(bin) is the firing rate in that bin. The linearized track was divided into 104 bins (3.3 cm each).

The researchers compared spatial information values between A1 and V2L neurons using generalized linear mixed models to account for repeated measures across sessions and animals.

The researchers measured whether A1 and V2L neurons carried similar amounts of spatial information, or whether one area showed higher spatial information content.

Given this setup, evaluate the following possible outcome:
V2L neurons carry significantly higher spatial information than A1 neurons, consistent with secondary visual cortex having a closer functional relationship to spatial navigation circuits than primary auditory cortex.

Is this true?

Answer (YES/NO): YES